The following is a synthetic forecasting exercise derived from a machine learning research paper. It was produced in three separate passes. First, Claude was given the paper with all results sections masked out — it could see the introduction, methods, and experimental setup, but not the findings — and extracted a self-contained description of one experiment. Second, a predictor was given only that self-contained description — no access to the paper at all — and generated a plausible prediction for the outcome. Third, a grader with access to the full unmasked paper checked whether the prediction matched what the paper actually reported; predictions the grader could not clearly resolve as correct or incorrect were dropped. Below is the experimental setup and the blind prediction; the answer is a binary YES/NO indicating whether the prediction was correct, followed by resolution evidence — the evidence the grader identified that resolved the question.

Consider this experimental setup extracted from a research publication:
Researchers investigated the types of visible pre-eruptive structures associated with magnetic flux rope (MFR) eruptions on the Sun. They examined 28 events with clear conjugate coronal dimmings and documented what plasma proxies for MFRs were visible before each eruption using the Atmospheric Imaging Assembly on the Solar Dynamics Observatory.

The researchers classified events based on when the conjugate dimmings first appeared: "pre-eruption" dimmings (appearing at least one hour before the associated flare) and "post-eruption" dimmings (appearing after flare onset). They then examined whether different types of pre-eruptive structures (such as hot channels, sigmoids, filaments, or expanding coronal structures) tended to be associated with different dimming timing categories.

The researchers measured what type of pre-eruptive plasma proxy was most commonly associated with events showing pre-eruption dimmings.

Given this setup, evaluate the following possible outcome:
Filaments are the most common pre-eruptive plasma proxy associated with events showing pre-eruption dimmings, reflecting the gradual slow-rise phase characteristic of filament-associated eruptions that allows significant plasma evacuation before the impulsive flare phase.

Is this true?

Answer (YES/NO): NO